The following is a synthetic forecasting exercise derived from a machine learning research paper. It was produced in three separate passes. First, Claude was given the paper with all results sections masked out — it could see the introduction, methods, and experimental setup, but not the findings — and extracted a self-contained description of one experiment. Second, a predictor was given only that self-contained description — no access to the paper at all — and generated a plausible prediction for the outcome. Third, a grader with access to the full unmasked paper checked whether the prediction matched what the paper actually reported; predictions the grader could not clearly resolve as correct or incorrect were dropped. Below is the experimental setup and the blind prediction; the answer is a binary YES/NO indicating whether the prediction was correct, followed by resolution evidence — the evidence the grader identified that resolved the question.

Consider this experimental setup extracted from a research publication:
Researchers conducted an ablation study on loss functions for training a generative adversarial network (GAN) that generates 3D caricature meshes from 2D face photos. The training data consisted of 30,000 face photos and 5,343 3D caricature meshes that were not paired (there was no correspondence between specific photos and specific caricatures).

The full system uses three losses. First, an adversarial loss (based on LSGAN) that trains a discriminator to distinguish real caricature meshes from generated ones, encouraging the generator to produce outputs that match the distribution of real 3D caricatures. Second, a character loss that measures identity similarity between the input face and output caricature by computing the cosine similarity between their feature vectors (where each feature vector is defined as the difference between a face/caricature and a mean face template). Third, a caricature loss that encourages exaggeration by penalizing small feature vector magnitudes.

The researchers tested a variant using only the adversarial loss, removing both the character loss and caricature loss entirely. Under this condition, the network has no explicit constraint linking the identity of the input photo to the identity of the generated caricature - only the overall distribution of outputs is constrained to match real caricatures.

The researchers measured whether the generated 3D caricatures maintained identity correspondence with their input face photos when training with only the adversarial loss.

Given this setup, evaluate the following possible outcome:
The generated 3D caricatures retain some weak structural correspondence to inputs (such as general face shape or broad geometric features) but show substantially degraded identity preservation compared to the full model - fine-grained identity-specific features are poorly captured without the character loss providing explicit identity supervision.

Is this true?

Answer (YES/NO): NO